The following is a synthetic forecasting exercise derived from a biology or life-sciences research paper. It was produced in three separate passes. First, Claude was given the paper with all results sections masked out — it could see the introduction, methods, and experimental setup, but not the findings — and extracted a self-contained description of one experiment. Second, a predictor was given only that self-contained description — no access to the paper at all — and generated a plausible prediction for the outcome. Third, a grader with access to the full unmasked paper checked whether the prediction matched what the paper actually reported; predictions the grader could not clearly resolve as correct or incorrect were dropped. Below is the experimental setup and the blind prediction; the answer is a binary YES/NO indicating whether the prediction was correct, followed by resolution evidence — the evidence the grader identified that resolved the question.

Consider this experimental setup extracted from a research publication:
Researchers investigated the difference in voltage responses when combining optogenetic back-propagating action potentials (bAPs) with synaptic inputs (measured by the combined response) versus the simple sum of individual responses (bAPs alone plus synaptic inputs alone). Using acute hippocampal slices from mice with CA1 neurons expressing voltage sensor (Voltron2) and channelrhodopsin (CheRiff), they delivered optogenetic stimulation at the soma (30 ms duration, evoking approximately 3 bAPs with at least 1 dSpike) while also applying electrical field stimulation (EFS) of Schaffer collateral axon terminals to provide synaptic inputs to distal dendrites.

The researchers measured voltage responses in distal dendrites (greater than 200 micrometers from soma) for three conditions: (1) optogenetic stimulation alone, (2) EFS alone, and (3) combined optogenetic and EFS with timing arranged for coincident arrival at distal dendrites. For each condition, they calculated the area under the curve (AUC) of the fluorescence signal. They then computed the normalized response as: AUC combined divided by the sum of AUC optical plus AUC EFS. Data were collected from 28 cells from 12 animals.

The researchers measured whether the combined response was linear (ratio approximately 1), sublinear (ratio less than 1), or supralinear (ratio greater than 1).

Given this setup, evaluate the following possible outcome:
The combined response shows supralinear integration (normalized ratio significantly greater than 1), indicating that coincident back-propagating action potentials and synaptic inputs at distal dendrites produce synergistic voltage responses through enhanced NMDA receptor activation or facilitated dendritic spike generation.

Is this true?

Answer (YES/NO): YES